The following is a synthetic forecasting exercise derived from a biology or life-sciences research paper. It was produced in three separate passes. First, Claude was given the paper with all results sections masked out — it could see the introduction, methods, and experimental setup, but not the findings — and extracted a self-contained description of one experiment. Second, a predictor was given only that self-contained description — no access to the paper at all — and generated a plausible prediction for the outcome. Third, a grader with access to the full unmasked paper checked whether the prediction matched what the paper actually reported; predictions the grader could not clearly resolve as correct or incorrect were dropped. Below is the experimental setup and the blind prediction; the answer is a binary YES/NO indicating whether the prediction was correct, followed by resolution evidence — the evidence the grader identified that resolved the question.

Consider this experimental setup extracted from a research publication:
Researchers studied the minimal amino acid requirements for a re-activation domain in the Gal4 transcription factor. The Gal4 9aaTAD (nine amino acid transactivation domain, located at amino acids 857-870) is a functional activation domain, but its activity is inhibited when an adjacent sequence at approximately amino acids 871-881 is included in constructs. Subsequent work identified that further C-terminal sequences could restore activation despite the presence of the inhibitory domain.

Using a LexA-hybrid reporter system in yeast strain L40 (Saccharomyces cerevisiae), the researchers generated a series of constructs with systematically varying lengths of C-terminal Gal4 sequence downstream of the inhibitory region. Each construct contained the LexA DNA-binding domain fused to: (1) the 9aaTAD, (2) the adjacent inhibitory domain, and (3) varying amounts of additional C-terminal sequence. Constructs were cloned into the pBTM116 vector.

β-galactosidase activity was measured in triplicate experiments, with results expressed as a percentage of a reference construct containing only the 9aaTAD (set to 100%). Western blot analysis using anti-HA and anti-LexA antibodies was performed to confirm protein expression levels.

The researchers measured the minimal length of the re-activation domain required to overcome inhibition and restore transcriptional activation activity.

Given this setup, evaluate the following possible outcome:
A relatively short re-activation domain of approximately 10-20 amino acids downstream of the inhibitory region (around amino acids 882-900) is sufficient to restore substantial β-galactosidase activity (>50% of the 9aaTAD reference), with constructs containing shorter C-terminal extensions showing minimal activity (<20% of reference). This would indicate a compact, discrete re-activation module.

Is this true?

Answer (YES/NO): NO